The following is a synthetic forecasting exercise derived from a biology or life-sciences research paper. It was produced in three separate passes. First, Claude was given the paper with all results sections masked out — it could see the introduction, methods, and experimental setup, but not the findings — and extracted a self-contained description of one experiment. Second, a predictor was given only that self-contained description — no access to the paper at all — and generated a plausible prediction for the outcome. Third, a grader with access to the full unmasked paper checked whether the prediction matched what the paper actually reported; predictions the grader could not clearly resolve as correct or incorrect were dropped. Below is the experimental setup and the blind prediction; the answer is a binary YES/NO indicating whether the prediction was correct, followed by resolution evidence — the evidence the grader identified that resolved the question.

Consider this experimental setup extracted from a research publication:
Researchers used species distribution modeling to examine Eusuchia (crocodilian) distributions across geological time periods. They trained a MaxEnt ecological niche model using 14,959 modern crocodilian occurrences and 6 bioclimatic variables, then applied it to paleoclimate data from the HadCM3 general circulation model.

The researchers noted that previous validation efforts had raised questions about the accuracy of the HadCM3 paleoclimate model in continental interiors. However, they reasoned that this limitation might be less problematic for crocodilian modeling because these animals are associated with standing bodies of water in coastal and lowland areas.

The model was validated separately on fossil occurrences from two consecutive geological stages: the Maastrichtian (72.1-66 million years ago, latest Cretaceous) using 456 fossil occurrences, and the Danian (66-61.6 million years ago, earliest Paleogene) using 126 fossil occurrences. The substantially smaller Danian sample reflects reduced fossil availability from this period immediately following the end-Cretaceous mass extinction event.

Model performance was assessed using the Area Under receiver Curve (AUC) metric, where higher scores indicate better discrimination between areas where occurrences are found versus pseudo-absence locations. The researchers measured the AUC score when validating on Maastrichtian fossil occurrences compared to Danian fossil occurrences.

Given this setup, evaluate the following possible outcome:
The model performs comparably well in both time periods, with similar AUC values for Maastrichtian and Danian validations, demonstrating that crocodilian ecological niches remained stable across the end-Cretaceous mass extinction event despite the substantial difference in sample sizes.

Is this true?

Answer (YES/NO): NO